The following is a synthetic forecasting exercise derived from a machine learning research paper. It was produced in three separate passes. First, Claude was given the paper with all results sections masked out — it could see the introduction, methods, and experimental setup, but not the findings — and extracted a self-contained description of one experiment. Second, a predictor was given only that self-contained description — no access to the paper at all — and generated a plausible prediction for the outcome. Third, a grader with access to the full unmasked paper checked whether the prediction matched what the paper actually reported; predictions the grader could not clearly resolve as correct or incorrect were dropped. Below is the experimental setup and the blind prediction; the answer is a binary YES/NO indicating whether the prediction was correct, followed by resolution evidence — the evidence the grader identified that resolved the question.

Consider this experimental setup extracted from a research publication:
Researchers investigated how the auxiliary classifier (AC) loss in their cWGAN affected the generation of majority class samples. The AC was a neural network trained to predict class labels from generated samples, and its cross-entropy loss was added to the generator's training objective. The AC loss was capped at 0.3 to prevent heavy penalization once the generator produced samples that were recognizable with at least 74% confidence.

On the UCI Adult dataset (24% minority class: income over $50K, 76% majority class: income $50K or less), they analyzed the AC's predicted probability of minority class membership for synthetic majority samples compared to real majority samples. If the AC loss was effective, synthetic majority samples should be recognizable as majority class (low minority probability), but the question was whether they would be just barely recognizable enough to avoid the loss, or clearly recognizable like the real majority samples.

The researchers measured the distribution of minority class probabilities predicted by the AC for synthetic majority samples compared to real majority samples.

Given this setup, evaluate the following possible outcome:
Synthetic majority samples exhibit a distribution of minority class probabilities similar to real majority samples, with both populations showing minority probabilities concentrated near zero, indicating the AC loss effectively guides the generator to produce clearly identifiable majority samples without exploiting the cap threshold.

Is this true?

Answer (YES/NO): NO